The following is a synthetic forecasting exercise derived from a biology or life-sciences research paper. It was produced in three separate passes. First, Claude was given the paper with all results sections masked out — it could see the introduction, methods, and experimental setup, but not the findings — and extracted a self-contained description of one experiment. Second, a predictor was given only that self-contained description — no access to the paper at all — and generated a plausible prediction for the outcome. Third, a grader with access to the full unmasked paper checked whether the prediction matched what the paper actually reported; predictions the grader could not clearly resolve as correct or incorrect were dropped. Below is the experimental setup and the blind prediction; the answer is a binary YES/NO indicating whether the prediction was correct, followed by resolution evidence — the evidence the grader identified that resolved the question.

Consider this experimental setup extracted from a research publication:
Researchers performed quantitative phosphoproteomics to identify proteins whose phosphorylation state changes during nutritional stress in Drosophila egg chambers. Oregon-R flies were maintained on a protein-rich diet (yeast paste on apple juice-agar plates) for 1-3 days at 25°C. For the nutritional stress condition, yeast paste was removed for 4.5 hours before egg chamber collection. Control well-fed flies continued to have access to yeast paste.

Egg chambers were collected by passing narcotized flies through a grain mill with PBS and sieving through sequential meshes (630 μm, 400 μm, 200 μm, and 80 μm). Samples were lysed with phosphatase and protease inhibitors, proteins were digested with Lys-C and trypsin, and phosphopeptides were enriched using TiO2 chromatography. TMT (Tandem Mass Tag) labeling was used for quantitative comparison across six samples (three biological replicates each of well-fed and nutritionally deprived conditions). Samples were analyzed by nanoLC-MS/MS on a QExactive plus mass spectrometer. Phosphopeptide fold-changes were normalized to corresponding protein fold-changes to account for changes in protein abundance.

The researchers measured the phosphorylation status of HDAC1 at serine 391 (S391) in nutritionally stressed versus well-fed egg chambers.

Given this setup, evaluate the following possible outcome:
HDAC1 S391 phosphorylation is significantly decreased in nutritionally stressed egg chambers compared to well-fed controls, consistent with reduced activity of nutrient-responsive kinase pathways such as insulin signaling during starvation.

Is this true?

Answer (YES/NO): NO